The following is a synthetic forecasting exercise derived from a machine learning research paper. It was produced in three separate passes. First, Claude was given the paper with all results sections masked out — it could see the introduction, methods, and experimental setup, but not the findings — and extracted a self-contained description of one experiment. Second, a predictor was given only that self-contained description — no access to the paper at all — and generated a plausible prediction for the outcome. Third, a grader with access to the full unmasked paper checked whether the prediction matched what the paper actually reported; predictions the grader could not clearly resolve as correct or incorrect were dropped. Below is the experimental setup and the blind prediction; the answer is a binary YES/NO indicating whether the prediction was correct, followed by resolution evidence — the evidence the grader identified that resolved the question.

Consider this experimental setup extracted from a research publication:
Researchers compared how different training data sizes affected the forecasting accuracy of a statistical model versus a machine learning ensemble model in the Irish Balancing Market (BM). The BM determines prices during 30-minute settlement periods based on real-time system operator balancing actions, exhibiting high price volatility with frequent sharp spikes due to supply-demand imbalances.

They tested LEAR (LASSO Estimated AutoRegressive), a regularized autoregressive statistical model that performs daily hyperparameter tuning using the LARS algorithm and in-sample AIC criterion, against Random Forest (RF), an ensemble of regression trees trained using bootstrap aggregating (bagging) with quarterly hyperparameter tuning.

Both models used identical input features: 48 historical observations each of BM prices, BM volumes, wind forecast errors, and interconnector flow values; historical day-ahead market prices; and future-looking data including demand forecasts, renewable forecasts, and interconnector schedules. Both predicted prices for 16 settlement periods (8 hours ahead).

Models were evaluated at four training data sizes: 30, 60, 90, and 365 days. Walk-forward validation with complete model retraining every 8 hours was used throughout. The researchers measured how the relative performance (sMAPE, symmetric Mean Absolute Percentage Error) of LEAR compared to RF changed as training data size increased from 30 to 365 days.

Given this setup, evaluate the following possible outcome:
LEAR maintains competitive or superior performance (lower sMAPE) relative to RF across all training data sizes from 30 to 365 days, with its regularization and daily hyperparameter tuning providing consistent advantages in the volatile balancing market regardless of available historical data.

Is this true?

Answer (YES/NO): NO